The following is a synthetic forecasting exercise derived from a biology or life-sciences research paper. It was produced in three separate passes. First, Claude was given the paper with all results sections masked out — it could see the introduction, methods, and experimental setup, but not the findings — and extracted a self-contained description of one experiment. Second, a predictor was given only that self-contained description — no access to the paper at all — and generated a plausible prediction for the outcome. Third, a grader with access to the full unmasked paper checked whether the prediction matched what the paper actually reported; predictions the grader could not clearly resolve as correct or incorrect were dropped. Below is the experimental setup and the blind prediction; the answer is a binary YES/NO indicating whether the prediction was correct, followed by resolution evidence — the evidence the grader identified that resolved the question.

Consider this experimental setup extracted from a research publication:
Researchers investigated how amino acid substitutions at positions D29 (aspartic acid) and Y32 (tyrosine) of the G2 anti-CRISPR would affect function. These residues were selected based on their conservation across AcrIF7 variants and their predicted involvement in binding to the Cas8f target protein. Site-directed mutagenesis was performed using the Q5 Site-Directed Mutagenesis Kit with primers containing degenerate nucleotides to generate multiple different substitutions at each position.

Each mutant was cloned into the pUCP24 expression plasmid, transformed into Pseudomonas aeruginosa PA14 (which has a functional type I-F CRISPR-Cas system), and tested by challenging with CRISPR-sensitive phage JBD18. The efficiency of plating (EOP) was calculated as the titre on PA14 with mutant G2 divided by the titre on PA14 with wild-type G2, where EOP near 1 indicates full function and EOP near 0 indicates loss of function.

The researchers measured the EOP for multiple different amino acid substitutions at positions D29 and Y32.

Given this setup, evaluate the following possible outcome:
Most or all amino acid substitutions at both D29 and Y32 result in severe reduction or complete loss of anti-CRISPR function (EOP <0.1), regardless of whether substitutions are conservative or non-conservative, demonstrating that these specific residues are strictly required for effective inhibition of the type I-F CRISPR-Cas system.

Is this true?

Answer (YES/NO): NO